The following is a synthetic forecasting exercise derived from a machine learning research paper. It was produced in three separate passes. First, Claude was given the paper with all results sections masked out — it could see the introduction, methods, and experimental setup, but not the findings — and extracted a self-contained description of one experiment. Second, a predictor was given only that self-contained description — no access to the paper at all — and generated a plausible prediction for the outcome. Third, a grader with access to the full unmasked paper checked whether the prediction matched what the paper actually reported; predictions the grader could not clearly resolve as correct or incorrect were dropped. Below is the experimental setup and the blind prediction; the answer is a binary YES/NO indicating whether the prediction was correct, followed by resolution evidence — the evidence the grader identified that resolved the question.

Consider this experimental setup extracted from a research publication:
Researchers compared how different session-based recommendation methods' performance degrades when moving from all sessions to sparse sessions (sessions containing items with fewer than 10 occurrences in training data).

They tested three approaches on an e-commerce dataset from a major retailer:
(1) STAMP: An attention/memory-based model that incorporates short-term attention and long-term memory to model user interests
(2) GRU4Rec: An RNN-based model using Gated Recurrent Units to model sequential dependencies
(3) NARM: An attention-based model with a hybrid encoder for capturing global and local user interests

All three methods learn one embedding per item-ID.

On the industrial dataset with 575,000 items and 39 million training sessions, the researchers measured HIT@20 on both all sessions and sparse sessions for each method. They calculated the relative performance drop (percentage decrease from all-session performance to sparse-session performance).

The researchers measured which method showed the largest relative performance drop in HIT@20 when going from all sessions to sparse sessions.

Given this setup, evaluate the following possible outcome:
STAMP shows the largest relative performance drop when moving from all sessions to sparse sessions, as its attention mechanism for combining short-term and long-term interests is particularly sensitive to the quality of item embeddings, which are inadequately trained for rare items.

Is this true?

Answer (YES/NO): NO